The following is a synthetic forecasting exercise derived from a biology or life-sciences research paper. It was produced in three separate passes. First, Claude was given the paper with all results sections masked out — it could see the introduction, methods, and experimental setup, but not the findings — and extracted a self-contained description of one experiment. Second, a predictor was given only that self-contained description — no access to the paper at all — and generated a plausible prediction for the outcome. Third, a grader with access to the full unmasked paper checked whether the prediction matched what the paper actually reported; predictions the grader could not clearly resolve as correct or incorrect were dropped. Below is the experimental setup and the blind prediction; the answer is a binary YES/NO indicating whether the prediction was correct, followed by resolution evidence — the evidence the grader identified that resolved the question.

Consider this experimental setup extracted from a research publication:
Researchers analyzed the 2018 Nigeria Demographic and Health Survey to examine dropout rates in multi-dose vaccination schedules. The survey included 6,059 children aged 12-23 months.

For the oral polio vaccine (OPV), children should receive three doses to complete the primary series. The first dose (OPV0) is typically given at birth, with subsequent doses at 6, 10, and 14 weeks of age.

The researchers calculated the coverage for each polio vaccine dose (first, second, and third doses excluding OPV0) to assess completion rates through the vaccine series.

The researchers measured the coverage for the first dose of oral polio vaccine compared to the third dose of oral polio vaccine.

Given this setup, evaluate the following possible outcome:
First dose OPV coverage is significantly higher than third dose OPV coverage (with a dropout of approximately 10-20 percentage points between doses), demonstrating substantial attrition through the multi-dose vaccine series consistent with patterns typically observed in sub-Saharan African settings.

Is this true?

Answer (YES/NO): NO